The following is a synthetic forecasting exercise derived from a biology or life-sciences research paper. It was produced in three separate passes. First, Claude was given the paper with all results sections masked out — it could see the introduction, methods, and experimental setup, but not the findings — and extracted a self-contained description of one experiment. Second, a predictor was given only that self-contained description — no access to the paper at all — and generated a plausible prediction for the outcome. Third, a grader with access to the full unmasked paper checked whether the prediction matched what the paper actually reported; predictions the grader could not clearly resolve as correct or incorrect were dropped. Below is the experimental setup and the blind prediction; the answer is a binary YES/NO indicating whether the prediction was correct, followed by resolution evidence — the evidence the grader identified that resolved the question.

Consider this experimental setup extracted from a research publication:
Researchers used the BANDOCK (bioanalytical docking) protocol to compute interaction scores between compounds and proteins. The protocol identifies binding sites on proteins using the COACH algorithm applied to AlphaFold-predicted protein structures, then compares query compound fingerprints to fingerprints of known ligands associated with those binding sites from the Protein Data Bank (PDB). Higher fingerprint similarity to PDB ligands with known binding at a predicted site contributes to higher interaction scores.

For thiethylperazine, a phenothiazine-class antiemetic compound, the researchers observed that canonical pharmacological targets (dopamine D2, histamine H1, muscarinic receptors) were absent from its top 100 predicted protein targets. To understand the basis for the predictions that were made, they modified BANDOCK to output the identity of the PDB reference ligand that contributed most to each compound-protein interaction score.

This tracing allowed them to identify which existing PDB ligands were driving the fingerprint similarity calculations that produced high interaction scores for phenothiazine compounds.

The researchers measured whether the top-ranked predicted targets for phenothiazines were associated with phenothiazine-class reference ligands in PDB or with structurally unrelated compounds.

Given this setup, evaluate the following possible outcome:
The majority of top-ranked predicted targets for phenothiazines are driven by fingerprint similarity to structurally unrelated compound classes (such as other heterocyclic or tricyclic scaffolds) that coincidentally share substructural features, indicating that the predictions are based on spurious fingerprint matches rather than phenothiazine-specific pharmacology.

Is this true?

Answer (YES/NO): NO